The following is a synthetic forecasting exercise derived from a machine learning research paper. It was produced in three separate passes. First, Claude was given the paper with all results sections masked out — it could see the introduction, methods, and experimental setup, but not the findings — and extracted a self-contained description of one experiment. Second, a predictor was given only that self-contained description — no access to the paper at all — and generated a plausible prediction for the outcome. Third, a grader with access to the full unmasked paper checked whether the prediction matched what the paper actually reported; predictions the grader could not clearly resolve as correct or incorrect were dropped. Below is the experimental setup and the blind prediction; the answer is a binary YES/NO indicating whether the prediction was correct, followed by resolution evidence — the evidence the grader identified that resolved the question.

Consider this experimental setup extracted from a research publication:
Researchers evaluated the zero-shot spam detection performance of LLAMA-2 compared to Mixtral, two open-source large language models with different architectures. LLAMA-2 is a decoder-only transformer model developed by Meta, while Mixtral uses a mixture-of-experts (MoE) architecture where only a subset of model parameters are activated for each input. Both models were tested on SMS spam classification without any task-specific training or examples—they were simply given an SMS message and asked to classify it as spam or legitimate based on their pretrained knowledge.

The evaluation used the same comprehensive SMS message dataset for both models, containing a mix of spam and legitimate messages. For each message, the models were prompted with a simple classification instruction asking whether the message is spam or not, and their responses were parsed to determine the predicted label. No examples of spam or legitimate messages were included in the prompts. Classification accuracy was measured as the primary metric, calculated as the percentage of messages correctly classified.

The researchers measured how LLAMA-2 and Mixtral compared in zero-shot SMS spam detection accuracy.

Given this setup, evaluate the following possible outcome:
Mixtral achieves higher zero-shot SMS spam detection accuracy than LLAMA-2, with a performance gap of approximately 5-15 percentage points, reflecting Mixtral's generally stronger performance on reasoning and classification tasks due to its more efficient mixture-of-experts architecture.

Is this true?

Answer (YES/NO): NO